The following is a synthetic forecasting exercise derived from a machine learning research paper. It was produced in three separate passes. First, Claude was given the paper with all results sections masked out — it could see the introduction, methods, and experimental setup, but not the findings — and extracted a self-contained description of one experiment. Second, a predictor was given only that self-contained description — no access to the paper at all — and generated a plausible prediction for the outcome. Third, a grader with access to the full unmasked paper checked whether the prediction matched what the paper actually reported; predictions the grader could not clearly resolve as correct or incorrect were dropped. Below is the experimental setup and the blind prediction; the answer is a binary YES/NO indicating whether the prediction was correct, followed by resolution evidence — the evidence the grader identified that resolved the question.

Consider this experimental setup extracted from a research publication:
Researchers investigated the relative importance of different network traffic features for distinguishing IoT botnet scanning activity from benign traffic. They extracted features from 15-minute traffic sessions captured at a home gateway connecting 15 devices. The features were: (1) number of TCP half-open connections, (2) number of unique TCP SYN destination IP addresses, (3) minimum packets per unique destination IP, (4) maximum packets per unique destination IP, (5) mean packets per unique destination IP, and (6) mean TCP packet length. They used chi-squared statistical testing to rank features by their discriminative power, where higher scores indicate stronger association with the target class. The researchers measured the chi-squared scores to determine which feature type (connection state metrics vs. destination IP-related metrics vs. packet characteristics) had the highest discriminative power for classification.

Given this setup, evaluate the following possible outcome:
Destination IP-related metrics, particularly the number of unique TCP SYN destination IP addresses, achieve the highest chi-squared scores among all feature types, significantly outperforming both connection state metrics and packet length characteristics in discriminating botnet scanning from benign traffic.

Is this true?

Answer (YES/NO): NO